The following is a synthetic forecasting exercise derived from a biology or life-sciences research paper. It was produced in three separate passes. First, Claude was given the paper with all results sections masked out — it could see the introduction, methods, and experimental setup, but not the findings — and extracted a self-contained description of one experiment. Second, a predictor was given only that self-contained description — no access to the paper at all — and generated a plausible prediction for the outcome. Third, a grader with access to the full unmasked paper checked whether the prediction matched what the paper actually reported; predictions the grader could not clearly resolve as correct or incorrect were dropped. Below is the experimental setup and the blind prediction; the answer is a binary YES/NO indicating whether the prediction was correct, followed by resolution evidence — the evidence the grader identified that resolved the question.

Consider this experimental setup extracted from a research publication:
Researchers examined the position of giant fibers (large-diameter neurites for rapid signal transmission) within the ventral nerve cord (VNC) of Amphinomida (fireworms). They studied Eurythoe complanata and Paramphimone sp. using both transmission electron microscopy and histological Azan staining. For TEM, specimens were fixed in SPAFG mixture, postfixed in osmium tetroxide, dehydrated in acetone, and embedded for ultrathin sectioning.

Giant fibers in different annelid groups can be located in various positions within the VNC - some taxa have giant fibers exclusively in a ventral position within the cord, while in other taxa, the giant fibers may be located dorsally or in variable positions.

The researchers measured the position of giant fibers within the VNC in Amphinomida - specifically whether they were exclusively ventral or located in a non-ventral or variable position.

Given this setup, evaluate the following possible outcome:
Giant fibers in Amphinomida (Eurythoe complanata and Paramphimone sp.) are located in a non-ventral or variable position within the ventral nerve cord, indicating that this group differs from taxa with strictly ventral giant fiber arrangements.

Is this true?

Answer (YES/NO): NO